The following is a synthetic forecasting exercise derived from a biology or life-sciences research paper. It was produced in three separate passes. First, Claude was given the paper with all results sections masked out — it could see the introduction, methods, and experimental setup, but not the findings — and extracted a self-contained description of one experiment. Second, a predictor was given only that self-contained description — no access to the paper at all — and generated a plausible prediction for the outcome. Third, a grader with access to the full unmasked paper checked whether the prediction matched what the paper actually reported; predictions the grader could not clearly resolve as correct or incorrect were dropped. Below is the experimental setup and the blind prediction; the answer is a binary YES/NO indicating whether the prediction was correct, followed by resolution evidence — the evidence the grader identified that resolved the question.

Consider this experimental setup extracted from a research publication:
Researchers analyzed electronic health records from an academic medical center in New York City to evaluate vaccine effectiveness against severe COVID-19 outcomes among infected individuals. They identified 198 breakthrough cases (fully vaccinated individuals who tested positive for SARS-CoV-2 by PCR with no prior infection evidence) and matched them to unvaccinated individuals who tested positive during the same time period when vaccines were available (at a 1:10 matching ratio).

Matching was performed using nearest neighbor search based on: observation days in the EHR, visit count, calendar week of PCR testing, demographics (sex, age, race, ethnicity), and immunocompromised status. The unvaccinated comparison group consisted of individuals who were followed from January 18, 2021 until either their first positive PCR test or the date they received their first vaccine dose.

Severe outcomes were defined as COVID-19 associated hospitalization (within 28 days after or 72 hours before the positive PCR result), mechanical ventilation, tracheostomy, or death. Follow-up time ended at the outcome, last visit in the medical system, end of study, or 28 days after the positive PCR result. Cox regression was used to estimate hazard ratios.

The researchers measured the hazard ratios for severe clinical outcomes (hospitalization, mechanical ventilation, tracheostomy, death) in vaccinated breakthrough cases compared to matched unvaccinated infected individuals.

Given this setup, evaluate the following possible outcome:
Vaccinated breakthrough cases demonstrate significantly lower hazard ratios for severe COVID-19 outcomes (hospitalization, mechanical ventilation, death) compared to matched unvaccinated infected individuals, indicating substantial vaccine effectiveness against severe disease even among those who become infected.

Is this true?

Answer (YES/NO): YES